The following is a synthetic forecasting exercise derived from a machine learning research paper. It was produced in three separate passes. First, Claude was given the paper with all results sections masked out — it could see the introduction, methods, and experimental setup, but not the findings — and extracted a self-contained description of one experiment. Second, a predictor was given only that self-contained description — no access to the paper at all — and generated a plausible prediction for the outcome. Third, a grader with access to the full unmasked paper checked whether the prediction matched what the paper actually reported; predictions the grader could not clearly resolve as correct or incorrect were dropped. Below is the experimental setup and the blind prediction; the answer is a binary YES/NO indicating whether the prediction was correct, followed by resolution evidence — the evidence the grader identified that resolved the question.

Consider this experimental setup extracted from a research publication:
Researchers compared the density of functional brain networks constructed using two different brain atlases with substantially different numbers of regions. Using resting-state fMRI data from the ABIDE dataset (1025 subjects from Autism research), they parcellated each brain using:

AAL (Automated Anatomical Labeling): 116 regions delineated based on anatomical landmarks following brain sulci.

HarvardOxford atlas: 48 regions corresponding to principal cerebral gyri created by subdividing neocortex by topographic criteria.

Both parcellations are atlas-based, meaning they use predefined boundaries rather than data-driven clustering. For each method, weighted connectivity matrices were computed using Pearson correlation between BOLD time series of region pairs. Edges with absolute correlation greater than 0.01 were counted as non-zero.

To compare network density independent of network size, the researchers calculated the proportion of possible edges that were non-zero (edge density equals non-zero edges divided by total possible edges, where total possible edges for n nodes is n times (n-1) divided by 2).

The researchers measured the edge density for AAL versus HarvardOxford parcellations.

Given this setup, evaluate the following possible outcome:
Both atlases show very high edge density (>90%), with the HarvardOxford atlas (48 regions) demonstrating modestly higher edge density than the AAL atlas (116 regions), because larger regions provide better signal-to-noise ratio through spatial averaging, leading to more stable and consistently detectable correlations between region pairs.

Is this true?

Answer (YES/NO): YES